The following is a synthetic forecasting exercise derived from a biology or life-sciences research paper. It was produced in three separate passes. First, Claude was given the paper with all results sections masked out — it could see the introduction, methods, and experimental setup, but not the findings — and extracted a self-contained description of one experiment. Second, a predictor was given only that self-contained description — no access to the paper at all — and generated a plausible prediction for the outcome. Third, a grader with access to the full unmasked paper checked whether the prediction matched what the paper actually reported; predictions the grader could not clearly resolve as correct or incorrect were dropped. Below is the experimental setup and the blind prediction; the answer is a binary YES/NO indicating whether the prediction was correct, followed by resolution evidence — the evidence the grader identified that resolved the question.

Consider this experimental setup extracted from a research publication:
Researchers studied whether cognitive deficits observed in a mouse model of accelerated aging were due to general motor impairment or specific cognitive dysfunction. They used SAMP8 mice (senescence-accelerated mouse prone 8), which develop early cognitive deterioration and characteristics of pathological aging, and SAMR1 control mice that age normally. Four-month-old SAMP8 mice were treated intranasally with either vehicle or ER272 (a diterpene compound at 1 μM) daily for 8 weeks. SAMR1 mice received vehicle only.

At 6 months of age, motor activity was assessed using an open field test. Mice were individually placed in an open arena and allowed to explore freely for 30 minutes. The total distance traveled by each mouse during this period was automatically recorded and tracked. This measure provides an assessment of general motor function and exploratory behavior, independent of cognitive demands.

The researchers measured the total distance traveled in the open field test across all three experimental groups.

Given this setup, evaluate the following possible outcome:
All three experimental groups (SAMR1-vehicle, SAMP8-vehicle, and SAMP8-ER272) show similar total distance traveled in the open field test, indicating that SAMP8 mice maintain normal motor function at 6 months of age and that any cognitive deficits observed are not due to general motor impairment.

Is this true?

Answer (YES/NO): YES